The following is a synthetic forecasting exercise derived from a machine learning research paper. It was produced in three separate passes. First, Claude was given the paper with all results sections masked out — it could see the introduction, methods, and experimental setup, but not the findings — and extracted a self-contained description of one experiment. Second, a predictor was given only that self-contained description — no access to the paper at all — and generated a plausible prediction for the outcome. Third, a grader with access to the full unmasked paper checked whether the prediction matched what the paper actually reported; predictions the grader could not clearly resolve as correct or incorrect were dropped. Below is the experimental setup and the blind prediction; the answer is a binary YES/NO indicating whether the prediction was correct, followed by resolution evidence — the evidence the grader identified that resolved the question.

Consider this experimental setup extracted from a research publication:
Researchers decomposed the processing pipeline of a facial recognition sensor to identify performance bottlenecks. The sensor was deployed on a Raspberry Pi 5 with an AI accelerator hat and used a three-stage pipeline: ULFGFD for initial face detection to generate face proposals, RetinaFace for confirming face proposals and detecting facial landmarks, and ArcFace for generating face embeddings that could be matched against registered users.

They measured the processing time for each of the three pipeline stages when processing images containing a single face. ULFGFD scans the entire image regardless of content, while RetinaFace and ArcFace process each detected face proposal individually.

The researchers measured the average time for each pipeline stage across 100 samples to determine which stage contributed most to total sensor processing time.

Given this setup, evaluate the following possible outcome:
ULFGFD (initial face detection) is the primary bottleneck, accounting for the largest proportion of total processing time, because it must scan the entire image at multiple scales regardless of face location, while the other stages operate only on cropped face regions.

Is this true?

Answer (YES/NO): NO